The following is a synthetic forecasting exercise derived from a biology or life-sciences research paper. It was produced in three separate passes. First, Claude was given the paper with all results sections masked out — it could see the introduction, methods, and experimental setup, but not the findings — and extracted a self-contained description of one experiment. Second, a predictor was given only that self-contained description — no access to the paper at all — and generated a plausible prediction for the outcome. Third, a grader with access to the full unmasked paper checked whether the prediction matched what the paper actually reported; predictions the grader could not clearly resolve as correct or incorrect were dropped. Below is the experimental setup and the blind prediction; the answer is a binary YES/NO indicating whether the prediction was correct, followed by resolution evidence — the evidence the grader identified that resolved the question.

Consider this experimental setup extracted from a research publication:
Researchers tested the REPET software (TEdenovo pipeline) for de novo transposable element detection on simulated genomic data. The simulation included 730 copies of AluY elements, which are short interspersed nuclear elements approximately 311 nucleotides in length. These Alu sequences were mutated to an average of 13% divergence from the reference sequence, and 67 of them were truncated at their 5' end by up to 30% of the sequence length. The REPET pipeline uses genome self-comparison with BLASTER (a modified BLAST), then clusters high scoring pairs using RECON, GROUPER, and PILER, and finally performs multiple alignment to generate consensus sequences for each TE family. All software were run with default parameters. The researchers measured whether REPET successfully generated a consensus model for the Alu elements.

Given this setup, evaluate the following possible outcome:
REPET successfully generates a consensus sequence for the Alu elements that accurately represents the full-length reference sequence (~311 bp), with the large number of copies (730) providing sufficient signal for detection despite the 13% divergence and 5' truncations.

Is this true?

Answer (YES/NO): NO